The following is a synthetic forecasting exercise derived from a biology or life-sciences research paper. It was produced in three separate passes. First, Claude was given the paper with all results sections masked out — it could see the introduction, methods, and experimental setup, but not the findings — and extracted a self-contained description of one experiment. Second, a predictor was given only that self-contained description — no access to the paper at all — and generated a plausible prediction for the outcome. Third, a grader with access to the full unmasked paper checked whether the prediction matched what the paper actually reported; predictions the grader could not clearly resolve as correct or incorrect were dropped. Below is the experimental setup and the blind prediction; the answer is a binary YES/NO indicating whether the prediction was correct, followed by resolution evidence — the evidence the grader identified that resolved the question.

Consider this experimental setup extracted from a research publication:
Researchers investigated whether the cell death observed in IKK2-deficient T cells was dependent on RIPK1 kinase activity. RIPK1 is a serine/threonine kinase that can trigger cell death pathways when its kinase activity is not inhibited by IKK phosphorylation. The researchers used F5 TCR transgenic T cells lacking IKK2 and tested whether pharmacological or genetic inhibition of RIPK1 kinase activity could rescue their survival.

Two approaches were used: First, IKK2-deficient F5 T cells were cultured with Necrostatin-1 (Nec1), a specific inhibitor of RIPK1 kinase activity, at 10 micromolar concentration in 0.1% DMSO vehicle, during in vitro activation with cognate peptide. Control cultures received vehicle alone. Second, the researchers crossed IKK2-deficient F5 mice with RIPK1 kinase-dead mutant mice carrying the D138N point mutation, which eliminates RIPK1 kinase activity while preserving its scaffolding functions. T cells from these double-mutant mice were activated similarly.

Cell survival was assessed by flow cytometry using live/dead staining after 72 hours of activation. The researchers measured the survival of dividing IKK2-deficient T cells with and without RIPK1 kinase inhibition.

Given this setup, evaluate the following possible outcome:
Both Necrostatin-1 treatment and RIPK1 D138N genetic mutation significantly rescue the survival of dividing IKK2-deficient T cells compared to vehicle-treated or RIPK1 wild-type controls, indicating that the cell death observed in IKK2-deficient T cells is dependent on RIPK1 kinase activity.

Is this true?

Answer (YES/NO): YES